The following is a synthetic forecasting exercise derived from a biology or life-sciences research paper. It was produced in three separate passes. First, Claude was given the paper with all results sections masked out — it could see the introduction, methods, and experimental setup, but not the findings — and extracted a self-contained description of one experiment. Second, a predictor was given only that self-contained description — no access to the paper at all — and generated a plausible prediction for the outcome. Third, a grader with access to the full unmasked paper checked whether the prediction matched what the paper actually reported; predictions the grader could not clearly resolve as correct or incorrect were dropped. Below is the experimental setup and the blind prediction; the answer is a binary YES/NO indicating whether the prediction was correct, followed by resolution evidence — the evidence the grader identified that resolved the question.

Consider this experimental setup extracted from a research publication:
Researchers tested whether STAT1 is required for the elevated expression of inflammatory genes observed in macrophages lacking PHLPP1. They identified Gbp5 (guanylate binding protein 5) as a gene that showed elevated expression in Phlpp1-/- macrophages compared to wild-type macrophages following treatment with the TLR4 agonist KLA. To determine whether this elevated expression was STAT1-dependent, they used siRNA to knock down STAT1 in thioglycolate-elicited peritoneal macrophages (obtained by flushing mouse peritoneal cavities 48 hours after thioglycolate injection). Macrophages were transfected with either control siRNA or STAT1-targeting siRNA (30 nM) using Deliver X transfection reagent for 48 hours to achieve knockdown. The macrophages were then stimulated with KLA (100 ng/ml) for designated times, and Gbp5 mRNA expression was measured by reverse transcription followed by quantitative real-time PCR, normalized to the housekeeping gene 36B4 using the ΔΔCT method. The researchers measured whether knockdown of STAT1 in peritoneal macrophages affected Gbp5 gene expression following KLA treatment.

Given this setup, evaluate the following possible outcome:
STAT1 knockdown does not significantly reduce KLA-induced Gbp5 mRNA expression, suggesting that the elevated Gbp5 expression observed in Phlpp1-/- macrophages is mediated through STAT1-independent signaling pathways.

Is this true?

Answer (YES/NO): NO